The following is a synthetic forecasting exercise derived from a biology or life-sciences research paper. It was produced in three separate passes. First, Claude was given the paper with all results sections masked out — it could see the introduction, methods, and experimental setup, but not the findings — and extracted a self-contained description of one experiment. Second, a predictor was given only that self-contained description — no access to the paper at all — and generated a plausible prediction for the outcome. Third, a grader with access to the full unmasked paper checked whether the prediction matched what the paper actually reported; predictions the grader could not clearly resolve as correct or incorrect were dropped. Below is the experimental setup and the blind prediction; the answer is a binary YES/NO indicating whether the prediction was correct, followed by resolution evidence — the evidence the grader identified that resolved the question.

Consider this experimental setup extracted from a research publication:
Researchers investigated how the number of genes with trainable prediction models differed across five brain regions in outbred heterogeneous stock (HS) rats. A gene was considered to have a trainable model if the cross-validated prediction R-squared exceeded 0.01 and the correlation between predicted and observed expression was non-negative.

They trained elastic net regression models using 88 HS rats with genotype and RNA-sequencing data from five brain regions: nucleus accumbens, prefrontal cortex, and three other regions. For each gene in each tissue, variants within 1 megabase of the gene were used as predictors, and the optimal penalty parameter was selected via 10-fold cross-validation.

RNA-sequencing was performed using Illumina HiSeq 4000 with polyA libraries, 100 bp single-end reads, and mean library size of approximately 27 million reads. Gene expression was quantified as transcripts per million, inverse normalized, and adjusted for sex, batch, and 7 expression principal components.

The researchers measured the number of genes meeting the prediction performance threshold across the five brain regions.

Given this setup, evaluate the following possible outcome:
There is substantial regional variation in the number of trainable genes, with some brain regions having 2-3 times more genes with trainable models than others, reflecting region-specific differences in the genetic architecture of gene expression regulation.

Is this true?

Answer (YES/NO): NO